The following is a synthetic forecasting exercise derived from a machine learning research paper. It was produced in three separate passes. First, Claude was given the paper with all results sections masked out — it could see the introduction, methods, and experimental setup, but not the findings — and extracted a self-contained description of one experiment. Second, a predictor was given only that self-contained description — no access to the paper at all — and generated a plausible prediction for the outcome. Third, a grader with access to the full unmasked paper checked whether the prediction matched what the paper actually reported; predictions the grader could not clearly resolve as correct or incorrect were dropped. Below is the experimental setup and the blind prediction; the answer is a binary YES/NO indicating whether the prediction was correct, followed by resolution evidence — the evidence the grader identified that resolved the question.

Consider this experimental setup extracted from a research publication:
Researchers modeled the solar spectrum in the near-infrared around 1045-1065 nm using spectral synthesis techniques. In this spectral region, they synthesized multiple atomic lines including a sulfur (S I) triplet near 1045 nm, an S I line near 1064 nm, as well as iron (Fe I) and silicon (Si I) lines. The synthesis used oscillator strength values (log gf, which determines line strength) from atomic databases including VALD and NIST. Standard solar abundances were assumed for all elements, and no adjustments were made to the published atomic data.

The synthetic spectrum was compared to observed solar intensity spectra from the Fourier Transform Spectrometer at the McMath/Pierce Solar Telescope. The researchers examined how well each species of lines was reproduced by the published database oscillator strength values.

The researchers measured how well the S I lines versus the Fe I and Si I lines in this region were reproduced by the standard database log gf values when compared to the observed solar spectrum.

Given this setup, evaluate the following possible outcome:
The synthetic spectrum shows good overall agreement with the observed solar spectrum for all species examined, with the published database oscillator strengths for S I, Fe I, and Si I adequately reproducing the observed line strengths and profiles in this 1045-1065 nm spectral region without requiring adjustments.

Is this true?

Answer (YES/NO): NO